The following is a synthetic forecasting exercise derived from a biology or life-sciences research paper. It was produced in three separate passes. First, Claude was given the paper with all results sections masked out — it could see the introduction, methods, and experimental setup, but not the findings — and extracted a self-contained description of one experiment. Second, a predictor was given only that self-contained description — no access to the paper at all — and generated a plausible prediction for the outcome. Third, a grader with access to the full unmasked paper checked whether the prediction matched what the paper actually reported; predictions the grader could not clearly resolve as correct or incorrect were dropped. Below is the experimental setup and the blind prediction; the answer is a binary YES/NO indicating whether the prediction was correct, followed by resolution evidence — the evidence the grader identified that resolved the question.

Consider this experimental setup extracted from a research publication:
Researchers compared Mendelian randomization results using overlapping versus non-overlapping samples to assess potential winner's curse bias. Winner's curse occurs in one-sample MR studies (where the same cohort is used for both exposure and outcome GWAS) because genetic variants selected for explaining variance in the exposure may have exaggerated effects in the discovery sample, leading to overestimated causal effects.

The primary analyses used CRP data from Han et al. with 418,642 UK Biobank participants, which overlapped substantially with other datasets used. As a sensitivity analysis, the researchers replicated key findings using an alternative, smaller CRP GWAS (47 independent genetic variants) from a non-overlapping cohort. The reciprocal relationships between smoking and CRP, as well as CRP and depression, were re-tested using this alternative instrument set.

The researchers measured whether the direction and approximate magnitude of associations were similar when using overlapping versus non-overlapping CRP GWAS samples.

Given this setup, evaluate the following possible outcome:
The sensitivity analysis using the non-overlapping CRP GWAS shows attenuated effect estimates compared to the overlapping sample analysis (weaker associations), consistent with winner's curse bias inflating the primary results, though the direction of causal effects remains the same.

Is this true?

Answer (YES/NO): NO